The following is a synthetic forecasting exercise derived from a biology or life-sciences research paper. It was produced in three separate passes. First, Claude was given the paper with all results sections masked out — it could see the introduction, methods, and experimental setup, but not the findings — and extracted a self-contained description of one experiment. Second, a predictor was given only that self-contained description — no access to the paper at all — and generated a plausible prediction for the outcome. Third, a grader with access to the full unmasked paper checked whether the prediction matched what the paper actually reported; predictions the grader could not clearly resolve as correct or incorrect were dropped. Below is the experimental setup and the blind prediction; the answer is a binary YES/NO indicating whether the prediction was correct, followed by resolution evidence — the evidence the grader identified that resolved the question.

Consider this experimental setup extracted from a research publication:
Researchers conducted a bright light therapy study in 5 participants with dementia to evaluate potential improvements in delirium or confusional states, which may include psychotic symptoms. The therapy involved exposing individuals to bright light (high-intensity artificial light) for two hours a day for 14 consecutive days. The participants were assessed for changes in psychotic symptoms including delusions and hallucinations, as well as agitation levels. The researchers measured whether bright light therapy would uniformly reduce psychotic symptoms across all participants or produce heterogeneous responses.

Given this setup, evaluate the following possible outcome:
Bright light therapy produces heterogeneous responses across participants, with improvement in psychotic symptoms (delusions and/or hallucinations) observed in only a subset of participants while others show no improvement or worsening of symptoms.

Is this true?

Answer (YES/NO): YES